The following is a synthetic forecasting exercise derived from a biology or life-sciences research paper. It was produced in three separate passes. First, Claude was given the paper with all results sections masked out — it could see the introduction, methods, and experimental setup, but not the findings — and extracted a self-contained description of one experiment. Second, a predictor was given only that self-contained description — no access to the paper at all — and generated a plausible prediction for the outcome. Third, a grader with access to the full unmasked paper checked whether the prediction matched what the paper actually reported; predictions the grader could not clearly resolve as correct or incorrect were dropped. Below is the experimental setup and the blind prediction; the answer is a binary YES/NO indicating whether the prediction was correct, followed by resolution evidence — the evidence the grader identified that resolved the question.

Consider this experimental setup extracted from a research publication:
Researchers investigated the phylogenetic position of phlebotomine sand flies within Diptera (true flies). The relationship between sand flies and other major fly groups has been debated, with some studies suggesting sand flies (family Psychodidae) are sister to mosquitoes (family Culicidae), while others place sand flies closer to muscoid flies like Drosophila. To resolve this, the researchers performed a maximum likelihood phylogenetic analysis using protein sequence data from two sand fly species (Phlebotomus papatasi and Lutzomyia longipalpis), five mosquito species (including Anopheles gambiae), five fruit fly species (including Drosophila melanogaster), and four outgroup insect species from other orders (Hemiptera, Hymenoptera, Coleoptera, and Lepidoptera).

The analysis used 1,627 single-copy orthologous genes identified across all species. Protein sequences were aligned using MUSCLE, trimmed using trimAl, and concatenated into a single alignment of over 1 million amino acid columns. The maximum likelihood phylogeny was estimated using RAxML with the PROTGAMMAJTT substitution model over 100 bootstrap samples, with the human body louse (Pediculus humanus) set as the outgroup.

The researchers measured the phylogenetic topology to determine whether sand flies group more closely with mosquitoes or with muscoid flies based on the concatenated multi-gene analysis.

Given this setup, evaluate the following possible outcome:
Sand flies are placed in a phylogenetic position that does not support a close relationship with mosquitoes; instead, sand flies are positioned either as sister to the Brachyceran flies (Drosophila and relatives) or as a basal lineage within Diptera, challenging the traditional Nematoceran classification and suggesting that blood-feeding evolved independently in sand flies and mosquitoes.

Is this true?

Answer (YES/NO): NO